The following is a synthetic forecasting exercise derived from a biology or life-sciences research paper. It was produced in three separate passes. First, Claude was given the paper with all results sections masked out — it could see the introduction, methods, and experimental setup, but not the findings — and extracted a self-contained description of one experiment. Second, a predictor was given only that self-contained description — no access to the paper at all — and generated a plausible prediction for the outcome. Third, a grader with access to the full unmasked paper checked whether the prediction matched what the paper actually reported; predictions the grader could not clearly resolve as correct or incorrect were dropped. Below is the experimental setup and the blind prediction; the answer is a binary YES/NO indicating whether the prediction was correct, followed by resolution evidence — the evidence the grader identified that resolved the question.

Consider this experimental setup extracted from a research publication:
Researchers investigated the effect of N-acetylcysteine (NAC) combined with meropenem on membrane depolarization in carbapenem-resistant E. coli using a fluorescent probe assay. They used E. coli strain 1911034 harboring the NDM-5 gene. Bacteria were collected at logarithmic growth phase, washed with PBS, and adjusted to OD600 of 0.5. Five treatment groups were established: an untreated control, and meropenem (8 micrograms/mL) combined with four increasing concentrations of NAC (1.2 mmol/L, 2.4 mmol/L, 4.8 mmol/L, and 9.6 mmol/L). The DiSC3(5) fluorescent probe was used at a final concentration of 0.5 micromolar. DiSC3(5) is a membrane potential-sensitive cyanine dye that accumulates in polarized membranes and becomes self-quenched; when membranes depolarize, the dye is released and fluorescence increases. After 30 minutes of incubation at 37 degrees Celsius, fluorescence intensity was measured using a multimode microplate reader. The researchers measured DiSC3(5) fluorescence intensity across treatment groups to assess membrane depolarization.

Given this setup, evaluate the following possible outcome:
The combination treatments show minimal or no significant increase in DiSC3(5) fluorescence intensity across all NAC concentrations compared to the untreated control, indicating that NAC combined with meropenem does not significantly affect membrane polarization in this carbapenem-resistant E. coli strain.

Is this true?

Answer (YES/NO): NO